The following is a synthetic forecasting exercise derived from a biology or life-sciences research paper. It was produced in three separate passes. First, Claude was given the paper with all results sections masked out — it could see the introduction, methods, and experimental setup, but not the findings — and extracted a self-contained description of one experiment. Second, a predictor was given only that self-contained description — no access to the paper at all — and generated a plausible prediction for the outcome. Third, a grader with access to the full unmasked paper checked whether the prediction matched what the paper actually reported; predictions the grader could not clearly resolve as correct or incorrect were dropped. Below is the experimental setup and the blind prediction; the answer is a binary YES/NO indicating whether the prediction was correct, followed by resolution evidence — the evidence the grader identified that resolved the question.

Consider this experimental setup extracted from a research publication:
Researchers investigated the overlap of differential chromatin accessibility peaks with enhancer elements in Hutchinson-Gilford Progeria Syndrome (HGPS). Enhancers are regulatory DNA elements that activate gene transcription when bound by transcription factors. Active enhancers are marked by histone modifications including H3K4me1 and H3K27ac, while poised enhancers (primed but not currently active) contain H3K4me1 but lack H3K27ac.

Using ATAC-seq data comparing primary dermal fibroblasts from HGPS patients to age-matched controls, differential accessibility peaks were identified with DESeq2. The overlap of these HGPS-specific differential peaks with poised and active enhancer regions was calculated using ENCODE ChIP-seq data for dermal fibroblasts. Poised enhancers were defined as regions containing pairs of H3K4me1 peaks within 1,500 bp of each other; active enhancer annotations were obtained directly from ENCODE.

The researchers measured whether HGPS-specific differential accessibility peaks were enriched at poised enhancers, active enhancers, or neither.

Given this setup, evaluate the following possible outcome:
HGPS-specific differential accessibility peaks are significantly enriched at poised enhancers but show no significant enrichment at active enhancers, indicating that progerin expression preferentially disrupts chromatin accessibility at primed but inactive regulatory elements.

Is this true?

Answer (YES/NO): NO